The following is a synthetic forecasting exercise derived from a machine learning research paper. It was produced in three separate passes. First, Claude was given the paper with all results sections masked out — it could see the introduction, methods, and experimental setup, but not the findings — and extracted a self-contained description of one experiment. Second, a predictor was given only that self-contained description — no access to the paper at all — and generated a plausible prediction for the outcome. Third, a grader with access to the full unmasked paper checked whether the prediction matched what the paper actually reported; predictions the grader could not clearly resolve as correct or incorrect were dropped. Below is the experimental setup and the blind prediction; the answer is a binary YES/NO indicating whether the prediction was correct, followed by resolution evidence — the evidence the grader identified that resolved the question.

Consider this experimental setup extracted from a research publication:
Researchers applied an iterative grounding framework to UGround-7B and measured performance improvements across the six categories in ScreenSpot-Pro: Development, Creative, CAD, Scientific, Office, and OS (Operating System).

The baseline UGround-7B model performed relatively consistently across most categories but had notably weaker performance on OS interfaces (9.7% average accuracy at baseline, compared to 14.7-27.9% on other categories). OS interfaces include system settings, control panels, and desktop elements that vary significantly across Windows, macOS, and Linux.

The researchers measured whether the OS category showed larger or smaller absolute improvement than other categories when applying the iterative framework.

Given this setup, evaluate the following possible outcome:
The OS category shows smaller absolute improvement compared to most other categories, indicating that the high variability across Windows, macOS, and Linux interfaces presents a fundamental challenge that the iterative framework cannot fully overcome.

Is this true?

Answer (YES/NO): NO